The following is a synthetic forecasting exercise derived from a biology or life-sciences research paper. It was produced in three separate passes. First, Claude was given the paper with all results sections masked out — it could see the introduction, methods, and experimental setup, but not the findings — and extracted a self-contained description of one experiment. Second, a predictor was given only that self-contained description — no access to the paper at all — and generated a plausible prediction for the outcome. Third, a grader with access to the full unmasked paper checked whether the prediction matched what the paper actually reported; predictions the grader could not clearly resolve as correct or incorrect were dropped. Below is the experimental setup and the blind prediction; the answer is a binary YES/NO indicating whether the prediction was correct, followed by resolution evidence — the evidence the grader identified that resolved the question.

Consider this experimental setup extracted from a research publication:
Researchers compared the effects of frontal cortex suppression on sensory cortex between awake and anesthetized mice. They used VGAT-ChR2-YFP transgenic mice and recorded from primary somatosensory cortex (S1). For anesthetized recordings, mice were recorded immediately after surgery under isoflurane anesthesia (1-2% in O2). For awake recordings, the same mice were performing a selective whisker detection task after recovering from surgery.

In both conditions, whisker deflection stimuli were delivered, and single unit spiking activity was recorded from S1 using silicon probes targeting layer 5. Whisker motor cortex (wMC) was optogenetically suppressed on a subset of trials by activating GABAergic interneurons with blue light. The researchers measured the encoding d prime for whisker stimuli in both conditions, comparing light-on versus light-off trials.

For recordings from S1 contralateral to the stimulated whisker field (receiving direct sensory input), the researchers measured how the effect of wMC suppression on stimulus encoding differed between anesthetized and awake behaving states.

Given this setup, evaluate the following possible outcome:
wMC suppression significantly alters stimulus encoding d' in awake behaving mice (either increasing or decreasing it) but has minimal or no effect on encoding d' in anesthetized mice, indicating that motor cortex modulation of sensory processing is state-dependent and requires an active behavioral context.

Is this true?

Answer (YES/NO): NO